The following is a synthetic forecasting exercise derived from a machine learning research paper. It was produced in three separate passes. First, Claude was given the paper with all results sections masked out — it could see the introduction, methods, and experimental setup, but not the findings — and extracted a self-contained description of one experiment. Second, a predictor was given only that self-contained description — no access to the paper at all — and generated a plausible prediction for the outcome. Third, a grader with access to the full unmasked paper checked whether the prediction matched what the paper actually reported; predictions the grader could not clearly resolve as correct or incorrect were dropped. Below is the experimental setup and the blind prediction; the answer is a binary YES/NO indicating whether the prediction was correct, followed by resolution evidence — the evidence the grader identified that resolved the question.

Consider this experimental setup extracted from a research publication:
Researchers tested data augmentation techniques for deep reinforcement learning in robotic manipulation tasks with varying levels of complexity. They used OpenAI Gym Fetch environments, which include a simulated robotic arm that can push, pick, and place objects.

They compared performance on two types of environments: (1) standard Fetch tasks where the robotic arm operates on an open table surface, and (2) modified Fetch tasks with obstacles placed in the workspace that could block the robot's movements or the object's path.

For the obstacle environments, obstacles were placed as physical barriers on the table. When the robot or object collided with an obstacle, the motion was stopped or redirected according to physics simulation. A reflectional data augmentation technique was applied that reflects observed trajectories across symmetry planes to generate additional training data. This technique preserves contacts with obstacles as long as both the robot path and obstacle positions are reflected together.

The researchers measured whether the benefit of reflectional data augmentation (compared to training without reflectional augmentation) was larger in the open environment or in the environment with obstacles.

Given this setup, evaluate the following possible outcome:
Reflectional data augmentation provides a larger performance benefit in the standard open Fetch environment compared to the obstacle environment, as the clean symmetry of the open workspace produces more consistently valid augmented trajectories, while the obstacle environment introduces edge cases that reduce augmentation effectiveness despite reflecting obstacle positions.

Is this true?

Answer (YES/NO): NO